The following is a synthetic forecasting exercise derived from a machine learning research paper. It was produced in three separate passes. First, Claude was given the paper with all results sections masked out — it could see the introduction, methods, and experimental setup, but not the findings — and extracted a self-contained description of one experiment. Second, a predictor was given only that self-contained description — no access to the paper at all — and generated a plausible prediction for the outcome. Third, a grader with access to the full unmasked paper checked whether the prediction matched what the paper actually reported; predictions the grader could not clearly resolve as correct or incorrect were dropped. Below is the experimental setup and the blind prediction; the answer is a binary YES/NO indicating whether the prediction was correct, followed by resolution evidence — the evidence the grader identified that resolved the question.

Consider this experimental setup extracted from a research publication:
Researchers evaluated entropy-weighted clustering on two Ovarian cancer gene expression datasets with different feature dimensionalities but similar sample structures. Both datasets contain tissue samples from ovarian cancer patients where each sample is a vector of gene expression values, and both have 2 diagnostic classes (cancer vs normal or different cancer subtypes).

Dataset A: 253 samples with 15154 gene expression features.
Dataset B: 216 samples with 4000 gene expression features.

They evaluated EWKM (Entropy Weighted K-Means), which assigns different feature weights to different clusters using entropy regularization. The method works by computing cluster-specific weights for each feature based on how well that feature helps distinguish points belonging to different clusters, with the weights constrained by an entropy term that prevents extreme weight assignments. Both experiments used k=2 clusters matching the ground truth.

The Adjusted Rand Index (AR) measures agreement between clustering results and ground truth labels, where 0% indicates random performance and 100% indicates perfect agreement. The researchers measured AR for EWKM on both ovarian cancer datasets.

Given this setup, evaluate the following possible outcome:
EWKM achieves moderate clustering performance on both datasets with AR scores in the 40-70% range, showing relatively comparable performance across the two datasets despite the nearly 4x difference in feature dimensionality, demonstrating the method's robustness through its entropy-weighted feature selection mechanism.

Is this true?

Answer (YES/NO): NO